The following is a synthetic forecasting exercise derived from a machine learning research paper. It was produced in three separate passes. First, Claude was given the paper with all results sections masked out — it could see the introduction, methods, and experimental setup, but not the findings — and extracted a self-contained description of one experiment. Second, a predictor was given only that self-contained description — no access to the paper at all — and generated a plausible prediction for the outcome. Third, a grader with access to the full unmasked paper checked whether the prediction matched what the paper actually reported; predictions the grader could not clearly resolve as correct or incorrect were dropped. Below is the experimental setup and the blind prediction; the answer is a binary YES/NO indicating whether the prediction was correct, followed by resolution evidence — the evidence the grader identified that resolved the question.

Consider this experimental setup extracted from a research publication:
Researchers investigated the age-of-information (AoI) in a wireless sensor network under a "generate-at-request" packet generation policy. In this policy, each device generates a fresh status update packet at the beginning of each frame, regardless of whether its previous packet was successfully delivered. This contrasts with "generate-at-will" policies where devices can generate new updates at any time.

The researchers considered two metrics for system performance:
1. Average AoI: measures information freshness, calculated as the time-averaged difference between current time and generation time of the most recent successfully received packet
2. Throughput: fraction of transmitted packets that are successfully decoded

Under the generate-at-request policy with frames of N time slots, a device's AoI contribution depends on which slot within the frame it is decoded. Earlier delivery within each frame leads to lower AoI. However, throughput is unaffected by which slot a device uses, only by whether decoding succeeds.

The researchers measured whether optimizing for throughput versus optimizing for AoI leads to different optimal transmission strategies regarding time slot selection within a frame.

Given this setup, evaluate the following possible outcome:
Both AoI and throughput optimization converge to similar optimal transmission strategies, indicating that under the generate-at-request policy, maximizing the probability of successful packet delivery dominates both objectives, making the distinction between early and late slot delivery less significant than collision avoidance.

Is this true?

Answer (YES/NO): NO